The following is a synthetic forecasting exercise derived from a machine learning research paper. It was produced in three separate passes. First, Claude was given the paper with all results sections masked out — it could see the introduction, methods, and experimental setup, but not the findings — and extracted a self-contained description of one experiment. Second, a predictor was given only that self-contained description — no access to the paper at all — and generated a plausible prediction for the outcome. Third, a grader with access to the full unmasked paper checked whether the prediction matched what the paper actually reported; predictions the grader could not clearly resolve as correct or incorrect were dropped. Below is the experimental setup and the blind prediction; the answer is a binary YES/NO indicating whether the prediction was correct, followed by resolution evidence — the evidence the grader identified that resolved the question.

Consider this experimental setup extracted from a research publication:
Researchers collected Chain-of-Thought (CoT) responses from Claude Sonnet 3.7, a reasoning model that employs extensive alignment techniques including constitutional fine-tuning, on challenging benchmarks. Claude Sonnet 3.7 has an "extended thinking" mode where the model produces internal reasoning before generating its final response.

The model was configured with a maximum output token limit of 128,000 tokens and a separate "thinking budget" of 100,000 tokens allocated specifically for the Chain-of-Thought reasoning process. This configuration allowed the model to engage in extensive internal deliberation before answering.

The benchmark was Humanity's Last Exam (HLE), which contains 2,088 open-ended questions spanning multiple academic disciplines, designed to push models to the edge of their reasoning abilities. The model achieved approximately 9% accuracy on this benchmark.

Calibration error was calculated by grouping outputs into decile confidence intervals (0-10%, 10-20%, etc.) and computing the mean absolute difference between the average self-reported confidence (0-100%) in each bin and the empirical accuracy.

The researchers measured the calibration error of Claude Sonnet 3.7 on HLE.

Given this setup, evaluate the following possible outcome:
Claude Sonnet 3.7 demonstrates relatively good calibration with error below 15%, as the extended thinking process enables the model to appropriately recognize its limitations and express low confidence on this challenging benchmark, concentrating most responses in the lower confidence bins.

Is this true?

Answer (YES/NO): NO